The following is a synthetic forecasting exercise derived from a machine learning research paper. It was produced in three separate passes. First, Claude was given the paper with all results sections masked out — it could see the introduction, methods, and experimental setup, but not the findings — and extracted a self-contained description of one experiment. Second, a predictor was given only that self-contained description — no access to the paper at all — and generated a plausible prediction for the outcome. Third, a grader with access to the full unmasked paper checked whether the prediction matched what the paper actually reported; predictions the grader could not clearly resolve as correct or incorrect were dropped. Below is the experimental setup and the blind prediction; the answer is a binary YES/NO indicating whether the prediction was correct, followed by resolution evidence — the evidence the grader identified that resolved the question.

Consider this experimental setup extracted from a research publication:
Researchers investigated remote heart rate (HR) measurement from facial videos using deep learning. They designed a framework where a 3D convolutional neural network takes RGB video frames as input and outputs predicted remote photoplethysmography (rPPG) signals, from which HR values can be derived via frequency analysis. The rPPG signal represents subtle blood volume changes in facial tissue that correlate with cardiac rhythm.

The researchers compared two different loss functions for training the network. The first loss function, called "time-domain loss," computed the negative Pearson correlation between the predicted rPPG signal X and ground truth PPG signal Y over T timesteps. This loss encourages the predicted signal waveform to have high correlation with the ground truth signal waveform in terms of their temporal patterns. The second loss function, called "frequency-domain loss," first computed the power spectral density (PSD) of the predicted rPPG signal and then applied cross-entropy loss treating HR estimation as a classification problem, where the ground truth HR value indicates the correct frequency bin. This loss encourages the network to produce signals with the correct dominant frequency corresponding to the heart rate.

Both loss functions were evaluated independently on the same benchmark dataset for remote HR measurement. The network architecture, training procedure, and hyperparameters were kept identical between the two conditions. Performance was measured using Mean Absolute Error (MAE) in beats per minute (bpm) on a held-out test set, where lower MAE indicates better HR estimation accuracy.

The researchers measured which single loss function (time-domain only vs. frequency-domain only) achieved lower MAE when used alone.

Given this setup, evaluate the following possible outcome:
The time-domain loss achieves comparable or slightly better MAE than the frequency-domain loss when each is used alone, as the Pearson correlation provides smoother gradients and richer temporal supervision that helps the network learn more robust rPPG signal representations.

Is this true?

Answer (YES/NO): NO